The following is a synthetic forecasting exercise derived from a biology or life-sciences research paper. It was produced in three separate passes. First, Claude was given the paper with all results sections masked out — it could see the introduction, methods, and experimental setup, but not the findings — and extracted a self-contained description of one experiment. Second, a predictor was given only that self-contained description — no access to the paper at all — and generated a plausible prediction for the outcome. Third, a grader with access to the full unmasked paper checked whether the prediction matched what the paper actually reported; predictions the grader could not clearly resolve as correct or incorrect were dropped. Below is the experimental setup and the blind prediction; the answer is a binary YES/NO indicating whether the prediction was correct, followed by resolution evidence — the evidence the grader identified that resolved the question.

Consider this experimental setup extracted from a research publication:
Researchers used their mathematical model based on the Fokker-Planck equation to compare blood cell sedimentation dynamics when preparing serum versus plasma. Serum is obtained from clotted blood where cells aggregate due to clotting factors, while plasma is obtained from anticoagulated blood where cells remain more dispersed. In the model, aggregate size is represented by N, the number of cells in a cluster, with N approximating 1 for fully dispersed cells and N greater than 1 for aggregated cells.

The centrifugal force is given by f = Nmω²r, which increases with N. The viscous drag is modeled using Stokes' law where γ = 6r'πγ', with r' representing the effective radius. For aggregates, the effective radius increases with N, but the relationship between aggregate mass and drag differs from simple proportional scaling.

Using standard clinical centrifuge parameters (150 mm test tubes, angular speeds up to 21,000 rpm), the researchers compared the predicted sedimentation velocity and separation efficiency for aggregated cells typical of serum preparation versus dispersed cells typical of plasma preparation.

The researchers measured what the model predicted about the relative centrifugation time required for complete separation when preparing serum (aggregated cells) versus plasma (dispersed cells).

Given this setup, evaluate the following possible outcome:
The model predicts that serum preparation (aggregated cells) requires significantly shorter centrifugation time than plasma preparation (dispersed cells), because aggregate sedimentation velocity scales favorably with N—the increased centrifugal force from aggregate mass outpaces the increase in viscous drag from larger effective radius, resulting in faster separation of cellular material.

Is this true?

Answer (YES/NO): YES